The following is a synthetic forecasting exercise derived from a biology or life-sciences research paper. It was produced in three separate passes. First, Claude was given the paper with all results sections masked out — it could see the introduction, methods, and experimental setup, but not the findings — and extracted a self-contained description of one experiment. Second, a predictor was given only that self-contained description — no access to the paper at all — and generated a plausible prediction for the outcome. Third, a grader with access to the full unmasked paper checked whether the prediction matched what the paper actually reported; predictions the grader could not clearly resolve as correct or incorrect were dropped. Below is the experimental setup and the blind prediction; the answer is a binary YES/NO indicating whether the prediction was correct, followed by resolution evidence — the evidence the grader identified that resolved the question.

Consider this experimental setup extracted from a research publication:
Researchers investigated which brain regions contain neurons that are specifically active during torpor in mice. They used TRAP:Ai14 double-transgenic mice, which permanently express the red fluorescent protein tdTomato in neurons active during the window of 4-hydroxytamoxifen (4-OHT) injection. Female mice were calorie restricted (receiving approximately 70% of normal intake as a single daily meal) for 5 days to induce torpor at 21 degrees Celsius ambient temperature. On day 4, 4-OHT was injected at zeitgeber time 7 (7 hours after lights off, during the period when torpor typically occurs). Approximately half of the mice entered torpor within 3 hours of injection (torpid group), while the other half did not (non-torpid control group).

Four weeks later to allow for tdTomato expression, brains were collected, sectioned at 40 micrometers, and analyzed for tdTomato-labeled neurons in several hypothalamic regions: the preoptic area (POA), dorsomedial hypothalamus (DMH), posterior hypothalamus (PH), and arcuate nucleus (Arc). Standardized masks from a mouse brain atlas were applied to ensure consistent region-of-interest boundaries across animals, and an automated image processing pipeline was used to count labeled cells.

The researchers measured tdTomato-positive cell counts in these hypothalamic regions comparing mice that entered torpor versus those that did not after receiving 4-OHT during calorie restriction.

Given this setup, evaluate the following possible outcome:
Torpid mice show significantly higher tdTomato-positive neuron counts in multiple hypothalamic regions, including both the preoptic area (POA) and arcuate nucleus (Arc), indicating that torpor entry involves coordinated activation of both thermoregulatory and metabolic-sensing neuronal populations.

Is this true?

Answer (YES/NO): NO